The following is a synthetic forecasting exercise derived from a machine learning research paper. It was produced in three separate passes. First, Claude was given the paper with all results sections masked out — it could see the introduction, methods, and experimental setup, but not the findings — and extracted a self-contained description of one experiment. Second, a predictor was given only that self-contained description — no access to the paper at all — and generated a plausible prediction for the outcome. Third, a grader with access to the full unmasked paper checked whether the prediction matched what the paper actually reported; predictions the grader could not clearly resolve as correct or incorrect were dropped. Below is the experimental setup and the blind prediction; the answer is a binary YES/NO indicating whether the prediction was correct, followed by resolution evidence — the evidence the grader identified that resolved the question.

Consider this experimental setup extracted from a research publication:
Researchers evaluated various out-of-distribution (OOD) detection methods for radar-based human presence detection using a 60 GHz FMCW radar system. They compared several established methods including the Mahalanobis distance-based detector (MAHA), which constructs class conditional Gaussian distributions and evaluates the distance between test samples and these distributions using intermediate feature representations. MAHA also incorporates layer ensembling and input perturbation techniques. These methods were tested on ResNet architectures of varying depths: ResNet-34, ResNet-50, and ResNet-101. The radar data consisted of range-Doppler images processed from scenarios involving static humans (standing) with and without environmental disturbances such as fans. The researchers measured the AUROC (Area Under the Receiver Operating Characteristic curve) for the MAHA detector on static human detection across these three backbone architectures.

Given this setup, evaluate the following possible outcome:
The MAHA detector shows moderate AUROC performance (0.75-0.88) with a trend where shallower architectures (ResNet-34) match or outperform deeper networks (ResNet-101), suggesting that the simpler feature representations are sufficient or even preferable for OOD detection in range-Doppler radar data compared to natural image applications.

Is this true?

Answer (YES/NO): NO